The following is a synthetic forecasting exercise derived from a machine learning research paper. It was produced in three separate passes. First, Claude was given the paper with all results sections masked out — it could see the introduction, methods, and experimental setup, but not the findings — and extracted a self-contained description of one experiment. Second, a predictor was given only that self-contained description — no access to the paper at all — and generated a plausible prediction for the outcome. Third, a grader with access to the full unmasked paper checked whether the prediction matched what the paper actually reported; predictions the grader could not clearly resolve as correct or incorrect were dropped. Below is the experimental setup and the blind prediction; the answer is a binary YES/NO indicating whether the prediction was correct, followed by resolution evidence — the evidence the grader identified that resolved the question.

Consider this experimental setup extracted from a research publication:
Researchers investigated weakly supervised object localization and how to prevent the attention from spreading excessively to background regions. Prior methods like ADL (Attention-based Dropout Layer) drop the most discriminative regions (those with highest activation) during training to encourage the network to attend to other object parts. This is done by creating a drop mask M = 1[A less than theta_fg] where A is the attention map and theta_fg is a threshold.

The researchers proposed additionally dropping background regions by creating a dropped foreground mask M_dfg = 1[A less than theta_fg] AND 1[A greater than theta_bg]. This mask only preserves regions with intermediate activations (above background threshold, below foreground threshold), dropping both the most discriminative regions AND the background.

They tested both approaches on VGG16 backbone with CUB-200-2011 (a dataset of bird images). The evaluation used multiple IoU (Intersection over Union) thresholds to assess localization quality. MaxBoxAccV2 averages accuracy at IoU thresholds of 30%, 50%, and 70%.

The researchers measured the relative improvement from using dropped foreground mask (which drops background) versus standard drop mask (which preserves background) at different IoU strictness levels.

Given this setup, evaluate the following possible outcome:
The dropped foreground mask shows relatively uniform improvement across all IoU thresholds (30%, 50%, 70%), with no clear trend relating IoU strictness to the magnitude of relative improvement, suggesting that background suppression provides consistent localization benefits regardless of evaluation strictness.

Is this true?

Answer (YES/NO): NO